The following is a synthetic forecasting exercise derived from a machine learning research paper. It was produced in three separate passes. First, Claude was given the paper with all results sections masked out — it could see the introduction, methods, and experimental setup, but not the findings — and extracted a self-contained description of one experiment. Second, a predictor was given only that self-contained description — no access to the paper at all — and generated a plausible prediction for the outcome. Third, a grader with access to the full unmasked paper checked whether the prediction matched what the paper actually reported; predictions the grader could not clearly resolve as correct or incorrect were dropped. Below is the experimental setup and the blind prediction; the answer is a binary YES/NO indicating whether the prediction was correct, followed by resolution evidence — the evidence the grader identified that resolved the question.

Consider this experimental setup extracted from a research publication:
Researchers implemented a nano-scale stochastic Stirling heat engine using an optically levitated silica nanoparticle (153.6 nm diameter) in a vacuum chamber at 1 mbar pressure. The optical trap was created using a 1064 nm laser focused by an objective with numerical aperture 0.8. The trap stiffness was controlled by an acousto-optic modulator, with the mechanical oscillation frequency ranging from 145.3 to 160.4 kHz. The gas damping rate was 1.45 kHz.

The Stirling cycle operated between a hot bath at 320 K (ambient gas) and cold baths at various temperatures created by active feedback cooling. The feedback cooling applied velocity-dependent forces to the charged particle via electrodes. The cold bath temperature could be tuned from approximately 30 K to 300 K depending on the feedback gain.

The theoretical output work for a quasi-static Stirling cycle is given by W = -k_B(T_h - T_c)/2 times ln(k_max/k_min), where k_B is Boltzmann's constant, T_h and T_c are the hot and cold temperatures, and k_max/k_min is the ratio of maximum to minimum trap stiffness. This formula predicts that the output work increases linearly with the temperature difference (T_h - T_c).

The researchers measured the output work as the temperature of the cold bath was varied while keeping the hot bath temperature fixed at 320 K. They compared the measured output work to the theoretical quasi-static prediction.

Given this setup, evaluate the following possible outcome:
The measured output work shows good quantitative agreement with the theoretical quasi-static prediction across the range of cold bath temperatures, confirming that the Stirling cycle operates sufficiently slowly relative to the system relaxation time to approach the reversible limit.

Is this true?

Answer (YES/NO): YES